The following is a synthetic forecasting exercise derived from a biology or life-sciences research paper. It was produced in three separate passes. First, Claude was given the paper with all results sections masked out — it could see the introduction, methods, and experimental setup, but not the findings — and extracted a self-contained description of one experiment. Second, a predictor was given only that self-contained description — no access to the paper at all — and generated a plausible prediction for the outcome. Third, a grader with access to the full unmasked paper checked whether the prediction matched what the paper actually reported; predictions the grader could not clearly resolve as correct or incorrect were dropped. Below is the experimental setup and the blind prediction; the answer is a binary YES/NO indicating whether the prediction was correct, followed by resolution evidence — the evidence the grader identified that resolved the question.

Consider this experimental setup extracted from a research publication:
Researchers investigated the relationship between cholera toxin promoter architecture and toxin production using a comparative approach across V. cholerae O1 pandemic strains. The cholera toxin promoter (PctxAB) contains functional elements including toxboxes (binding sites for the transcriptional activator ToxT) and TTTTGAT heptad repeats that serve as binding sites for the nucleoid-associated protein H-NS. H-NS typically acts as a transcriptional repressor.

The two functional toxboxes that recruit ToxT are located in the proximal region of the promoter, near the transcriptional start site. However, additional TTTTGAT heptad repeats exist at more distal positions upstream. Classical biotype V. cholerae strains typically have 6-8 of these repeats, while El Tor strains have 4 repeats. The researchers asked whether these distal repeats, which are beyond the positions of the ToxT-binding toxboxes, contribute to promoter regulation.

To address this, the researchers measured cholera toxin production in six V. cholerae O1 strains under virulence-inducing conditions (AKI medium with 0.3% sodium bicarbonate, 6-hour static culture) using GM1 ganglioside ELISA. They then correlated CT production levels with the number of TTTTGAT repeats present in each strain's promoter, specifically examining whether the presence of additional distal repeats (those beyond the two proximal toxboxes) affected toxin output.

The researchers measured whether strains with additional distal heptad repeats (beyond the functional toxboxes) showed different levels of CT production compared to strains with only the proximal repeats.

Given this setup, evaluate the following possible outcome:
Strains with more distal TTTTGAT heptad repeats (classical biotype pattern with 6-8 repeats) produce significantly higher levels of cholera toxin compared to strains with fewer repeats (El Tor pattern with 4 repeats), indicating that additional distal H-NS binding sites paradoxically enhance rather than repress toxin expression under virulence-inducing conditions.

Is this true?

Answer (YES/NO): NO